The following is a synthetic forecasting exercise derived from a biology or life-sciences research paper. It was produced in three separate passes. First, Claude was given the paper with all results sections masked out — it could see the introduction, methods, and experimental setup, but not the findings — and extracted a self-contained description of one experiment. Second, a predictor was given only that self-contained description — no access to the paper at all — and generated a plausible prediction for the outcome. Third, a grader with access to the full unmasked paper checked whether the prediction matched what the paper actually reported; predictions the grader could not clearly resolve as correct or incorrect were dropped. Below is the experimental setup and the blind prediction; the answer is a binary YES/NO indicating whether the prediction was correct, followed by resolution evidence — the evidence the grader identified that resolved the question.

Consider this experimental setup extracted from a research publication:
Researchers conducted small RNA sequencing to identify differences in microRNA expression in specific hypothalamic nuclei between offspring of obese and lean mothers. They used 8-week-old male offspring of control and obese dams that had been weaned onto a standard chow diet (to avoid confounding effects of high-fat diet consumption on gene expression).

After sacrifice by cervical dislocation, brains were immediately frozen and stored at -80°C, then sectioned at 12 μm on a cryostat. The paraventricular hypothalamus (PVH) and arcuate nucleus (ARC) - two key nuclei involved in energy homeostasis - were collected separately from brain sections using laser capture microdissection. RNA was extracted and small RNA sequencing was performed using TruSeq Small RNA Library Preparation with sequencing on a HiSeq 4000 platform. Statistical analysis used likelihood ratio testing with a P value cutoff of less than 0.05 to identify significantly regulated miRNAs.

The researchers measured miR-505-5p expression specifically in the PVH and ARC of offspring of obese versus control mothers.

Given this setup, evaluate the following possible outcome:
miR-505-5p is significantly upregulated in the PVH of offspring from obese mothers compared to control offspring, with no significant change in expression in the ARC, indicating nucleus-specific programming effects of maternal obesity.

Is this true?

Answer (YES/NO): NO